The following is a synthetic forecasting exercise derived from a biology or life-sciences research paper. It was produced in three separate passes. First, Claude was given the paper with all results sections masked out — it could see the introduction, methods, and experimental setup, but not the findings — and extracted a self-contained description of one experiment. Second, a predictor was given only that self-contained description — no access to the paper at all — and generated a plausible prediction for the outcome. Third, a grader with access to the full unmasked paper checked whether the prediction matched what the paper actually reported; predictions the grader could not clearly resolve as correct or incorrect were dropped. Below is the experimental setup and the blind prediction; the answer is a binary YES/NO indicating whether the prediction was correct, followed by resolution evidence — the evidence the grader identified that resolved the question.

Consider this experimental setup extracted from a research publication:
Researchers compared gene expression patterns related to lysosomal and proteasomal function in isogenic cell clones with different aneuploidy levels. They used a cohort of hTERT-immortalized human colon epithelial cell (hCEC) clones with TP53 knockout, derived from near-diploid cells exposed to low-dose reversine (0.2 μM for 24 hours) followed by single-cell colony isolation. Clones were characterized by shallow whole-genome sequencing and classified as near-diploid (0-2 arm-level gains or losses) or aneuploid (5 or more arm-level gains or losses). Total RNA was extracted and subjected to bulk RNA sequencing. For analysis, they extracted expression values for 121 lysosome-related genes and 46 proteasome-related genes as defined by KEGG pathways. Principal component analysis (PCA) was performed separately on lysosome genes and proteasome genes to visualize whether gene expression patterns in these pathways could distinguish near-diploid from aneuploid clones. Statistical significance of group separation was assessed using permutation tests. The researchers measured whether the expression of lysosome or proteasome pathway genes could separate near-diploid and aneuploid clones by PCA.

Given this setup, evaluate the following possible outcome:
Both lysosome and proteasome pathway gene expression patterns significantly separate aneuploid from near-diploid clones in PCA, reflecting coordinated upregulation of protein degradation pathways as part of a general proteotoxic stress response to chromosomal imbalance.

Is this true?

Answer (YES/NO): NO